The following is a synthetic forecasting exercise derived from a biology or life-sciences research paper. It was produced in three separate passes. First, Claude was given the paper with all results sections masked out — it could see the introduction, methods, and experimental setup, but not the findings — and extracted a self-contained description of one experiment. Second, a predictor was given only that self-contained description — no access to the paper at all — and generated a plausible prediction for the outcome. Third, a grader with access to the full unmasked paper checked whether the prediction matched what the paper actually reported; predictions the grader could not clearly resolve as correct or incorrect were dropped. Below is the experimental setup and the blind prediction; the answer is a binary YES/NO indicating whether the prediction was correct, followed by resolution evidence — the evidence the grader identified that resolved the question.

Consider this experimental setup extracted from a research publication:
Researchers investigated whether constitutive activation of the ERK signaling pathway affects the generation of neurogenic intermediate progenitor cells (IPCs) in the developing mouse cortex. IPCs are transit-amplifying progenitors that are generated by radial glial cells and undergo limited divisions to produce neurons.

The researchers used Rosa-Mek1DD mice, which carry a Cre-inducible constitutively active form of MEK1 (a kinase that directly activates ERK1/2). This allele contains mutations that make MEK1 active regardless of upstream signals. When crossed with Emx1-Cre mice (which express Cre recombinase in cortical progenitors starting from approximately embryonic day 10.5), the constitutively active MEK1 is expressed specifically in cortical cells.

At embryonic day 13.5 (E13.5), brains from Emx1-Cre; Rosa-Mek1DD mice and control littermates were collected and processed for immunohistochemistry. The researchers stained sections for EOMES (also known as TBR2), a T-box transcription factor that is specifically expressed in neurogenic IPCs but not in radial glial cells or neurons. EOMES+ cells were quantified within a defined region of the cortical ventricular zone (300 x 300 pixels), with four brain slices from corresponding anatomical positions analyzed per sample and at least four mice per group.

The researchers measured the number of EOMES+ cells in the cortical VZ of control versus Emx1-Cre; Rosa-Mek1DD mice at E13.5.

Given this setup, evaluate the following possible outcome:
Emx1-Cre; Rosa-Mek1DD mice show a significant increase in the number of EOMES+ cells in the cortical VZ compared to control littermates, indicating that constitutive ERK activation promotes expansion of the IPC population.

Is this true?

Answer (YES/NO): NO